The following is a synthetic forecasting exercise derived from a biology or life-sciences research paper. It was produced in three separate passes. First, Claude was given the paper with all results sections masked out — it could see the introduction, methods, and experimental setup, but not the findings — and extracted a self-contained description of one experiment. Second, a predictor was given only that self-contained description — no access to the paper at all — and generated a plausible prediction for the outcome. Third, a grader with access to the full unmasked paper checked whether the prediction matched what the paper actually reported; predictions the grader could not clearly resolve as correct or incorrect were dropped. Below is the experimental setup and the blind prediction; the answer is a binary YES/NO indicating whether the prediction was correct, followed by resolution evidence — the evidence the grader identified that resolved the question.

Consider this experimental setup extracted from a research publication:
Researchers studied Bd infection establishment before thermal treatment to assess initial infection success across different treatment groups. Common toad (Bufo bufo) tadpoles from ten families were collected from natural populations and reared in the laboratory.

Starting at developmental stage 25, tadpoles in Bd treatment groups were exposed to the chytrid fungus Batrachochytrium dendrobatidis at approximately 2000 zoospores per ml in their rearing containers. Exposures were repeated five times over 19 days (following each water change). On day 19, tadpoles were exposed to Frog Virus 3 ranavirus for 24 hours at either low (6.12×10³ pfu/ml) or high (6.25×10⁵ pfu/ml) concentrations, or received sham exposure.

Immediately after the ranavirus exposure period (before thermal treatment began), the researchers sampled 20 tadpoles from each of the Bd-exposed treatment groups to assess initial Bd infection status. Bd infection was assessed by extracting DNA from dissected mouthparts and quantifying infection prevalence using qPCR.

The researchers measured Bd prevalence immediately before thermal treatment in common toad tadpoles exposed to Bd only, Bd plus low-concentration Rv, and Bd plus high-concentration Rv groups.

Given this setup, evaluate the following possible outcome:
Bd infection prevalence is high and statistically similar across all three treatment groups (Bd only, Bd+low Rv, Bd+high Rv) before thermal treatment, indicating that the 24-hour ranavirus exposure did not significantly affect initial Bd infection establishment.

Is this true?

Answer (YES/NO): NO